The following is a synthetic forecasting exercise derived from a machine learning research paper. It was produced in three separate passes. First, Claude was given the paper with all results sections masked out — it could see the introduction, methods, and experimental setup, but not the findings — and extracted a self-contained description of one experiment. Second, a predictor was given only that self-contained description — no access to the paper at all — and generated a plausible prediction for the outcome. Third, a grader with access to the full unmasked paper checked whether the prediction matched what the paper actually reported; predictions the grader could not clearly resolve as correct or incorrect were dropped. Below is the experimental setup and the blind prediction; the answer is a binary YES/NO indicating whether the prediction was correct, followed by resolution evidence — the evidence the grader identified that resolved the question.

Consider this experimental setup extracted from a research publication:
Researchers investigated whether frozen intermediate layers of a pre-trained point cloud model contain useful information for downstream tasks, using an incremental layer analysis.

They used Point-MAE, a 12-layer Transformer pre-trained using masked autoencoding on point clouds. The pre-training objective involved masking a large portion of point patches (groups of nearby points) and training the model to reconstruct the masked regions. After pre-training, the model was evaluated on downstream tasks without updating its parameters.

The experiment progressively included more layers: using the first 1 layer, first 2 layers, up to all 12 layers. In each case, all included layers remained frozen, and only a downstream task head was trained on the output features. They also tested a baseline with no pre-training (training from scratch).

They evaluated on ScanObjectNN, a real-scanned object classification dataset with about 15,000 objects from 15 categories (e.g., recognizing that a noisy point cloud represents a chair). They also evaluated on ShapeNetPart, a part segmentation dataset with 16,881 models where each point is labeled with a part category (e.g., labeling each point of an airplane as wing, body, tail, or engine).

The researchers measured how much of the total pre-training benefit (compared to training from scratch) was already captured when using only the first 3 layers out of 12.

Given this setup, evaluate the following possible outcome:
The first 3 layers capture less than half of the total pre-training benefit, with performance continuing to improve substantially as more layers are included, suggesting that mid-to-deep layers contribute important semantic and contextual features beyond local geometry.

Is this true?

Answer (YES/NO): NO